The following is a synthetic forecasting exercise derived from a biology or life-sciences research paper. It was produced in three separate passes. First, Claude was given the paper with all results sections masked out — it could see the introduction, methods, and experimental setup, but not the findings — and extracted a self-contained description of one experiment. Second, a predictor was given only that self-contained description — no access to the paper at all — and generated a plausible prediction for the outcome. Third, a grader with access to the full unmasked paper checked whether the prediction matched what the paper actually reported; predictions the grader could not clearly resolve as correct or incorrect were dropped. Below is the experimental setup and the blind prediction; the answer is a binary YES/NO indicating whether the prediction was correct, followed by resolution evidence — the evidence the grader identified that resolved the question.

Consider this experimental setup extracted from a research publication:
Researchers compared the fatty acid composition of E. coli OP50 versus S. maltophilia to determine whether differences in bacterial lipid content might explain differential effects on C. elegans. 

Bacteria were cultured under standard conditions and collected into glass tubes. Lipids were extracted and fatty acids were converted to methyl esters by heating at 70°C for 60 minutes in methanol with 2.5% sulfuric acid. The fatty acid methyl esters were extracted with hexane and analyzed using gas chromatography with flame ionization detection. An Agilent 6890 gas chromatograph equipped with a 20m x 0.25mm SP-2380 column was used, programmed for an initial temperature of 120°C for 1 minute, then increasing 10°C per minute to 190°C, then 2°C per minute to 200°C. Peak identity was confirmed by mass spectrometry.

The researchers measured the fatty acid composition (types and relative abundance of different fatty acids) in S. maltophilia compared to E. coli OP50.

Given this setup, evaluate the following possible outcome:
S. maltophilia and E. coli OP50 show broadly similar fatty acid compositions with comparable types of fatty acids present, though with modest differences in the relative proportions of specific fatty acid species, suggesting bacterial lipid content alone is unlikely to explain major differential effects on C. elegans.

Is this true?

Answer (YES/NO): NO